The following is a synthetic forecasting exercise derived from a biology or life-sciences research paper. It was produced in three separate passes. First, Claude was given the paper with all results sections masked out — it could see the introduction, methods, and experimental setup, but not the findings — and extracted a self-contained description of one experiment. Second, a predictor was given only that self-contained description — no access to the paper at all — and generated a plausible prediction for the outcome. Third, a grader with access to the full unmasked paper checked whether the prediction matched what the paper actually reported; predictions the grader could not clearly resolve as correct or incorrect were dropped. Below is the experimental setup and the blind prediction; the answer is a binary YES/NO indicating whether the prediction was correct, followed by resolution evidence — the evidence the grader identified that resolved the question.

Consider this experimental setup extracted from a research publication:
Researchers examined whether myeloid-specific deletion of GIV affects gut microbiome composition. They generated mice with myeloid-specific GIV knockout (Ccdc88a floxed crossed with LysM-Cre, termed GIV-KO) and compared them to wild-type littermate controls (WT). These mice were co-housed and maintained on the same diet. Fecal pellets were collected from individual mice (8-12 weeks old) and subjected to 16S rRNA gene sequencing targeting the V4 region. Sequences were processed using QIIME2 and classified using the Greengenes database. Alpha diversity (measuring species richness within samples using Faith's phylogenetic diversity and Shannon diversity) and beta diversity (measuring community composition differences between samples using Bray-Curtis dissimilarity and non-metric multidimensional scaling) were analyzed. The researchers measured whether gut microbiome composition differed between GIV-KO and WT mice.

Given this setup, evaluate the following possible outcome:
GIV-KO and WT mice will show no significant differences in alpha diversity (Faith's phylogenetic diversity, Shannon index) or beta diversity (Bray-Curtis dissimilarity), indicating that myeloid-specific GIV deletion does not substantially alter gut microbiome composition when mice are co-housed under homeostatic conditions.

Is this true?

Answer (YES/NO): NO